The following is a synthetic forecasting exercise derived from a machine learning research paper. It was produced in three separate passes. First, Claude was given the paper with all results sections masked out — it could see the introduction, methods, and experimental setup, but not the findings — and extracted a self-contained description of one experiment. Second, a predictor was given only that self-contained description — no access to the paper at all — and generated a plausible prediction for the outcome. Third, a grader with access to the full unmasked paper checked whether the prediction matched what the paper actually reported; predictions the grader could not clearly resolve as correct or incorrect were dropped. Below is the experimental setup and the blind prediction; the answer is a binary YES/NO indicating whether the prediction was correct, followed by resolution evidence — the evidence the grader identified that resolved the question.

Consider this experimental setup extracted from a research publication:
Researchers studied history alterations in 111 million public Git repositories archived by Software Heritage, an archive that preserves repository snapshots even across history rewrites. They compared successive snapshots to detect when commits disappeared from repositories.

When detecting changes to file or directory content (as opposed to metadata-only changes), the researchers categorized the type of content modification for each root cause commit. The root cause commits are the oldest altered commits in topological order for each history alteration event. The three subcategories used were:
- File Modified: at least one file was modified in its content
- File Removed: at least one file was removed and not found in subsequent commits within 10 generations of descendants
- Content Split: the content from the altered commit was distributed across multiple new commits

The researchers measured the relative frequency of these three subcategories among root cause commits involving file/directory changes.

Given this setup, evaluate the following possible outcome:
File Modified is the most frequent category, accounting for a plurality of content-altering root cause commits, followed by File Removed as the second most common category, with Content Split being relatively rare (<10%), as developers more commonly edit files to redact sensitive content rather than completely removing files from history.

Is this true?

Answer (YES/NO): NO